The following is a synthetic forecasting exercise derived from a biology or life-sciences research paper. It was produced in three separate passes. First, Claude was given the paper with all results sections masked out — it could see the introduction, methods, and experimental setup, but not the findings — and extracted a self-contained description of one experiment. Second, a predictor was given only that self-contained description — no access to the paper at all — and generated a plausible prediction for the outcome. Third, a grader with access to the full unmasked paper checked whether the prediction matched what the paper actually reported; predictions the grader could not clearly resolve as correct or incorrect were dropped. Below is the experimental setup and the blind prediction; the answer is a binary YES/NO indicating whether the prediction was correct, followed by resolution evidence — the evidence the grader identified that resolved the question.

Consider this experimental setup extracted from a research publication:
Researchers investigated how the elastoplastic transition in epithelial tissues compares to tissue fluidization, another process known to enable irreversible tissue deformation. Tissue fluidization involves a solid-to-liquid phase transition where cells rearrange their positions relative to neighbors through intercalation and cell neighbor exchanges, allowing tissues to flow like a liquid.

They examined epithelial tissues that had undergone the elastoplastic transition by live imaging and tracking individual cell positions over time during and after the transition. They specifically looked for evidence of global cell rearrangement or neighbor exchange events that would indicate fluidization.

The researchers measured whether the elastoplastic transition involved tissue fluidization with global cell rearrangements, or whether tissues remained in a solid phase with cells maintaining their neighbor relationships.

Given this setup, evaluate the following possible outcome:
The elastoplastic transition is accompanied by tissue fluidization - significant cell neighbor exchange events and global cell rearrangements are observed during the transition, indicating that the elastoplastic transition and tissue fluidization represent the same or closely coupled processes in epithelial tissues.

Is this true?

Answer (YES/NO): NO